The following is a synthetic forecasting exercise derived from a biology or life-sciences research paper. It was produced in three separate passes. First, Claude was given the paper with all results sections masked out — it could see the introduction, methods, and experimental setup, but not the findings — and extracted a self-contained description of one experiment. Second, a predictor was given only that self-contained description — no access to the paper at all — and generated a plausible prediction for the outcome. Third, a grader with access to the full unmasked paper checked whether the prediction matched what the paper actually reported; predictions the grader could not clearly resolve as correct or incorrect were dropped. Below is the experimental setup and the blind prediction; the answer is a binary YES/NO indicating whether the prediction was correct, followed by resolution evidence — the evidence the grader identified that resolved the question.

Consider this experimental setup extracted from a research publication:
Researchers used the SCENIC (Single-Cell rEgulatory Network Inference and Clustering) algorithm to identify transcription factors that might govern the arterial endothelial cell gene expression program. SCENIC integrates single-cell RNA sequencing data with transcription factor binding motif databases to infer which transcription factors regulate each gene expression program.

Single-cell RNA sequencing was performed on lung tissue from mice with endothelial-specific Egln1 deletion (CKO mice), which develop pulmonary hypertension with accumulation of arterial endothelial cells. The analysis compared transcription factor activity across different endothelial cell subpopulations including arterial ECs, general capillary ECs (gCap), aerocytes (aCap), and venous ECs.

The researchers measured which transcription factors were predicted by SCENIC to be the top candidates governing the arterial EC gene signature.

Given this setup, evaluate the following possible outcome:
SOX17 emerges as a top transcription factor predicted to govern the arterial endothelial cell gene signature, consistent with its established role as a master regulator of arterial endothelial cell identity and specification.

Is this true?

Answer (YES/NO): YES